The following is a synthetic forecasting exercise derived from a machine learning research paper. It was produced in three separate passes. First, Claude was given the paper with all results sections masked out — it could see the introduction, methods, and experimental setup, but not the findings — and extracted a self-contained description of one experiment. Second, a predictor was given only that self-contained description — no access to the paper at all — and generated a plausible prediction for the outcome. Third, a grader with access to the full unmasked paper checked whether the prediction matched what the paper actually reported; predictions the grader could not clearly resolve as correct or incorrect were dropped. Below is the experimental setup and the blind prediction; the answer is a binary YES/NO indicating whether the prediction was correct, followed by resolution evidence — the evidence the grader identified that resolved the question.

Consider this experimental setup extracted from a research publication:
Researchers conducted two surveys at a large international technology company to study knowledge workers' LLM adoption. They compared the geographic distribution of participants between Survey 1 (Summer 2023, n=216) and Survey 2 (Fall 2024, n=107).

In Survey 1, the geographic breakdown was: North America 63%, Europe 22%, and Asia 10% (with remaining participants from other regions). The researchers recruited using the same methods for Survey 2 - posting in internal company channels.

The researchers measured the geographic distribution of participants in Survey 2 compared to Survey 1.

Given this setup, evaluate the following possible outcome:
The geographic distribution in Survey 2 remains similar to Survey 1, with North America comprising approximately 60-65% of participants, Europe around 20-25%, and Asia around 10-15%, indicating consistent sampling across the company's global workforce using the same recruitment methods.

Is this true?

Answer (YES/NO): NO